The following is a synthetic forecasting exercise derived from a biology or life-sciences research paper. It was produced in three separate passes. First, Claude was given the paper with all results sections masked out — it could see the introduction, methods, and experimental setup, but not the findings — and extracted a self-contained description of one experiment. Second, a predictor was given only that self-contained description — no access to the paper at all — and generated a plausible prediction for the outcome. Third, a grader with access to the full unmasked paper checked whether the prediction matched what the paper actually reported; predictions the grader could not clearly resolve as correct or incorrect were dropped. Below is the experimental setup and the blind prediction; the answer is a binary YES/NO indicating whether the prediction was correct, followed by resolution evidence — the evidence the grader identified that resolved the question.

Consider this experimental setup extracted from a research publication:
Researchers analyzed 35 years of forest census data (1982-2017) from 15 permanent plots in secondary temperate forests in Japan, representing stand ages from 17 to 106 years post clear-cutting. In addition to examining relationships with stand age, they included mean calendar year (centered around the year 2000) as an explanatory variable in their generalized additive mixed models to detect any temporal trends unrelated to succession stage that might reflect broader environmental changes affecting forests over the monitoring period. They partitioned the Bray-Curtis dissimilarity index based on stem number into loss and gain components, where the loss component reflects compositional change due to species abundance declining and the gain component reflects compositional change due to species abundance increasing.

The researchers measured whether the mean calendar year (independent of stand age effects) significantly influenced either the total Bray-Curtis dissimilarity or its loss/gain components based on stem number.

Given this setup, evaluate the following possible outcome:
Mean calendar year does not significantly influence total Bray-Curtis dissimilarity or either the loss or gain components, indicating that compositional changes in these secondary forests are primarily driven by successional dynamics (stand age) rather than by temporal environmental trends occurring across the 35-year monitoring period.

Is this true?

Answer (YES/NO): NO